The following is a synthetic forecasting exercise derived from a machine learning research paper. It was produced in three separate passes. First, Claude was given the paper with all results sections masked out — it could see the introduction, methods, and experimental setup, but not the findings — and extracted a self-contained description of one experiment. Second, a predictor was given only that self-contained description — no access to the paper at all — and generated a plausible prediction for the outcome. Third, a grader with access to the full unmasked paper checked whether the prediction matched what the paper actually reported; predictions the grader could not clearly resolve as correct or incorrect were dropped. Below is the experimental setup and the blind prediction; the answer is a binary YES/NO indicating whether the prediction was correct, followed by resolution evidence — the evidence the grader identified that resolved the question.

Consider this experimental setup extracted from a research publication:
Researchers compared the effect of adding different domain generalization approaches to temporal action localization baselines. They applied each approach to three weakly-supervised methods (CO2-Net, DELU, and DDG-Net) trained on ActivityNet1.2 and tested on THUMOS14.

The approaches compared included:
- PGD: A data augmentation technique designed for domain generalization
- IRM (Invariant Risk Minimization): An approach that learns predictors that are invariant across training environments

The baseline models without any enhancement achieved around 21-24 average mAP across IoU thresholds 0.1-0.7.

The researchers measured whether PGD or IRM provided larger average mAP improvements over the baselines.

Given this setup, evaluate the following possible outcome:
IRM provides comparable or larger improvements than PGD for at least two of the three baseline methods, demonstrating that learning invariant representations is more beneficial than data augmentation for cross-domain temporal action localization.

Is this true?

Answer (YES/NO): NO